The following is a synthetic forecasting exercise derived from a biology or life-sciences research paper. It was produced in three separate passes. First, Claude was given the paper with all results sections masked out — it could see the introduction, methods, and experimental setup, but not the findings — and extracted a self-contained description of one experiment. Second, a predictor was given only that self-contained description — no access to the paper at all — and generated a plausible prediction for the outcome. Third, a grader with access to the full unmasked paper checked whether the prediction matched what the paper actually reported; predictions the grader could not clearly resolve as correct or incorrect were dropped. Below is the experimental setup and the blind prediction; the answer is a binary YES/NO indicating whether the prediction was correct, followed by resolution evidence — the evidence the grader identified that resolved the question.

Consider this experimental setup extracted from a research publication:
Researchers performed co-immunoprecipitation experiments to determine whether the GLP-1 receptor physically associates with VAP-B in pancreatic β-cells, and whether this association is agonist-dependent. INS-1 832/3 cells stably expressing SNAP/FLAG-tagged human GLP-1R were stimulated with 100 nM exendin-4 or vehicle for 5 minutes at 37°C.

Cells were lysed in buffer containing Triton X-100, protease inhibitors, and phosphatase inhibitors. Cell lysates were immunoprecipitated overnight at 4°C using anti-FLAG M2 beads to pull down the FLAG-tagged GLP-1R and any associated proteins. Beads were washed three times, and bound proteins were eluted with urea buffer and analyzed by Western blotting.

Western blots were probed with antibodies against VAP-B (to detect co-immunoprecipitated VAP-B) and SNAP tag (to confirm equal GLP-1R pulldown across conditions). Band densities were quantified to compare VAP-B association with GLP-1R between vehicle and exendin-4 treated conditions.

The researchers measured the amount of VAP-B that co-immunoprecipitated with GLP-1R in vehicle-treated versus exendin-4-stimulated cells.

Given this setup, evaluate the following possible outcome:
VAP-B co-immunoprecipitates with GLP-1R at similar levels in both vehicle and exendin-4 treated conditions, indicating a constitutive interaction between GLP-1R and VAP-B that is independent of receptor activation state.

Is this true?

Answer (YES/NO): NO